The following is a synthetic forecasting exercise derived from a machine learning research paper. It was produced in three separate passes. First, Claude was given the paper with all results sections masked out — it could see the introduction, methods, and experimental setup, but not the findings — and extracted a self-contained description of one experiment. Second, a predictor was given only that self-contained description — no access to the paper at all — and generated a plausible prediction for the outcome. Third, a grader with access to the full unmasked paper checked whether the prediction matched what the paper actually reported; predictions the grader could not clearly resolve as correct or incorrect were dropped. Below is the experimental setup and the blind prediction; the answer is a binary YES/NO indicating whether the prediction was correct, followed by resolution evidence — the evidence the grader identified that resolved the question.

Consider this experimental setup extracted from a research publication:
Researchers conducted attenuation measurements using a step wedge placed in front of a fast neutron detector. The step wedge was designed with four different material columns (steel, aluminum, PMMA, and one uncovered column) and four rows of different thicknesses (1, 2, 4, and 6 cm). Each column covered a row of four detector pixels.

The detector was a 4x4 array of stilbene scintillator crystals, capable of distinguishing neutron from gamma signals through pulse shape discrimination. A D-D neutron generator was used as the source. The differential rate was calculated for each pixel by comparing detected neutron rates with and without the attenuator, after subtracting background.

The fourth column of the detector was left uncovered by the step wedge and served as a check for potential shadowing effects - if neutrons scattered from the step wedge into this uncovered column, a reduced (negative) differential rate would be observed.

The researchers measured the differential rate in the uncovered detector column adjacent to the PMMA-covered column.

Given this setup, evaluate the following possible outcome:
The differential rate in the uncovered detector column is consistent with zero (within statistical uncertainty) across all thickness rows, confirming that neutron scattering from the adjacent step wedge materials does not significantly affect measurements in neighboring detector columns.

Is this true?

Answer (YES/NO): YES